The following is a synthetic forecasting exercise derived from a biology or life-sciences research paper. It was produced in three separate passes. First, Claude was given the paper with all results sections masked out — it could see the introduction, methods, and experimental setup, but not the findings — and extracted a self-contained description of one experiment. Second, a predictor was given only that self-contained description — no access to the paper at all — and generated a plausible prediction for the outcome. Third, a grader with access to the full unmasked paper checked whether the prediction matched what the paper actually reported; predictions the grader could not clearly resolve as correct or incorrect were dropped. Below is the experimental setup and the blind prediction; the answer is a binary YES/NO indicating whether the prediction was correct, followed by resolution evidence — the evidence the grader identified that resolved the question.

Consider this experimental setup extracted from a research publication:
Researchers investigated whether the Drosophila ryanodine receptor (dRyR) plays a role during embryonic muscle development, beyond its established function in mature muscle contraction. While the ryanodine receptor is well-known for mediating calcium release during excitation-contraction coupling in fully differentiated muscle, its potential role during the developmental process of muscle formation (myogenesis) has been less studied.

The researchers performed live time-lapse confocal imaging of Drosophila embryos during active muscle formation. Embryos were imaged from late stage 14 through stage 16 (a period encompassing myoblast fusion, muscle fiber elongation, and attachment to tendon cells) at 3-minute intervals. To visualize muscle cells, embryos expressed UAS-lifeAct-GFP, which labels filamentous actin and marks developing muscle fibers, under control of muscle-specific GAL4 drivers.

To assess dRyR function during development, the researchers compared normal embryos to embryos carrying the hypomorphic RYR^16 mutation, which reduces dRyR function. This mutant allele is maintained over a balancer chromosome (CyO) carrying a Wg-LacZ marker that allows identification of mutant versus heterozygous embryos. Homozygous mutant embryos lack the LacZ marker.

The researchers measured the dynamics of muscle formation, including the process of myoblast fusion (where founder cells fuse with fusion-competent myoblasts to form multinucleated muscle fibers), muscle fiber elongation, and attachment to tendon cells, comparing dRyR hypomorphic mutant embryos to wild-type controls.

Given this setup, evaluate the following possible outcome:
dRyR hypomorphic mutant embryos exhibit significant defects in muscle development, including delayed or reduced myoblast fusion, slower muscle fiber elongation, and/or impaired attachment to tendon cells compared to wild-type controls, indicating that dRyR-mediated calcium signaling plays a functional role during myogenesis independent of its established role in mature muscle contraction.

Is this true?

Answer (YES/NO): YES